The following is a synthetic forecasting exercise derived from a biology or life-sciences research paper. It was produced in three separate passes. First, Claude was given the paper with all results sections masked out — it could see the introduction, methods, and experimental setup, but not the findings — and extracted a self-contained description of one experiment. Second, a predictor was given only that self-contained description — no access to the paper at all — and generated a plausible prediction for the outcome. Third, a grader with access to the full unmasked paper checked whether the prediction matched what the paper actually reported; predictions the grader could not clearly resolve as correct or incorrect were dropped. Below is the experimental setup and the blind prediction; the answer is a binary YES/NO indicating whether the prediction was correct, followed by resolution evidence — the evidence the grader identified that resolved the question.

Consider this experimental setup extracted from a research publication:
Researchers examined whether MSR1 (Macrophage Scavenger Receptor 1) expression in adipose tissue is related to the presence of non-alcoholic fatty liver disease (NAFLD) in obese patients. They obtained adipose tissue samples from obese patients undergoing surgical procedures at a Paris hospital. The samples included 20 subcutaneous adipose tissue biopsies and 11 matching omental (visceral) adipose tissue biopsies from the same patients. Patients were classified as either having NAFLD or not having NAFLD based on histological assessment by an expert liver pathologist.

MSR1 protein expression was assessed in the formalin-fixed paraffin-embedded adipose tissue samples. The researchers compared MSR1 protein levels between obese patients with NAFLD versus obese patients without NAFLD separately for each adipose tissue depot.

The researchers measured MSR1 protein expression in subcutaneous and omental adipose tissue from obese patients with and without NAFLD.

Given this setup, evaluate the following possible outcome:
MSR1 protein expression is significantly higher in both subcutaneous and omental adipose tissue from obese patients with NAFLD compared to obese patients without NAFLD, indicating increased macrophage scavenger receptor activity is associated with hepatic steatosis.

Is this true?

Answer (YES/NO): NO